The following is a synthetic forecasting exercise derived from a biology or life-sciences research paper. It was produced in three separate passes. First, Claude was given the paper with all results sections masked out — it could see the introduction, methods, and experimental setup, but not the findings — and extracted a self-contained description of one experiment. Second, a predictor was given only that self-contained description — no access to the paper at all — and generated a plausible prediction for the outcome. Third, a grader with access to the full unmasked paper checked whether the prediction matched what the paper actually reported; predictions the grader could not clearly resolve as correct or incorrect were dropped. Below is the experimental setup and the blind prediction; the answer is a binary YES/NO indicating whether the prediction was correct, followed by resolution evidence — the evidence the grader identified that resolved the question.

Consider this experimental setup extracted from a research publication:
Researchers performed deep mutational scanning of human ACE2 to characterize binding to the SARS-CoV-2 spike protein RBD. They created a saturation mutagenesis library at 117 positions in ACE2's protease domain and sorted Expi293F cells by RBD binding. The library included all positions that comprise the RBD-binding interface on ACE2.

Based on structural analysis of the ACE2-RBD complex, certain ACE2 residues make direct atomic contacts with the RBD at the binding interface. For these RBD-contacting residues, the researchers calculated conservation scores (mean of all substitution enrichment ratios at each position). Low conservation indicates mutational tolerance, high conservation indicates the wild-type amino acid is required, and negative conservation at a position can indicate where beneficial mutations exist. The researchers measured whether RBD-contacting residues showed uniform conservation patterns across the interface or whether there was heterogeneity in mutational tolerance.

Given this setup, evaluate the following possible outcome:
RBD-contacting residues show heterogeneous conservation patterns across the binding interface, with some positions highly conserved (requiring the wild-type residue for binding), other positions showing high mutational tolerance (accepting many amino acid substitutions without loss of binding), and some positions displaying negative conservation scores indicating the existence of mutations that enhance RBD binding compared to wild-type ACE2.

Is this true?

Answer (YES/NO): YES